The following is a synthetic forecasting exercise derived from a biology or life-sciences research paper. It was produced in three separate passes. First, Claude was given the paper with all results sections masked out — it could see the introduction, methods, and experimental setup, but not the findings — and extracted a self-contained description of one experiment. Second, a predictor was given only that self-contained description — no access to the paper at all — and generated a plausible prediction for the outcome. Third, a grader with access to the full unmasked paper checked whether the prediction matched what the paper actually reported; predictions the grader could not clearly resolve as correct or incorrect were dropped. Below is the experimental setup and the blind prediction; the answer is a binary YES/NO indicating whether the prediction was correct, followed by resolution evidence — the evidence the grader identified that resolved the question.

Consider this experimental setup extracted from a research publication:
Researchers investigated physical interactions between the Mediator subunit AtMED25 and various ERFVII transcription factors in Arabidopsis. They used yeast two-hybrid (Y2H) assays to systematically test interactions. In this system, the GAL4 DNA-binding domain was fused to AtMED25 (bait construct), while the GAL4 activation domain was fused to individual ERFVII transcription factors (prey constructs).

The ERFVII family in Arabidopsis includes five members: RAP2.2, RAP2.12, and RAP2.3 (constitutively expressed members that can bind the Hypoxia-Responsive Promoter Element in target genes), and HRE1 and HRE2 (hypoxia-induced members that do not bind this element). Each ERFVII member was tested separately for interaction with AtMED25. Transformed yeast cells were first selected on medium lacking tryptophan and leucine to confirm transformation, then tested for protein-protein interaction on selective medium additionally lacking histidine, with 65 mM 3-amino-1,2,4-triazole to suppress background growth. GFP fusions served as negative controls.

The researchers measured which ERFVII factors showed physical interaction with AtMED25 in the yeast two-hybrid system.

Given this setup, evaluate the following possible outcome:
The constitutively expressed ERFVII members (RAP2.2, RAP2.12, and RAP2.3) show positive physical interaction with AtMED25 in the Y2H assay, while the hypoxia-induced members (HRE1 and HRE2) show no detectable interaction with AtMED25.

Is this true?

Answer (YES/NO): NO